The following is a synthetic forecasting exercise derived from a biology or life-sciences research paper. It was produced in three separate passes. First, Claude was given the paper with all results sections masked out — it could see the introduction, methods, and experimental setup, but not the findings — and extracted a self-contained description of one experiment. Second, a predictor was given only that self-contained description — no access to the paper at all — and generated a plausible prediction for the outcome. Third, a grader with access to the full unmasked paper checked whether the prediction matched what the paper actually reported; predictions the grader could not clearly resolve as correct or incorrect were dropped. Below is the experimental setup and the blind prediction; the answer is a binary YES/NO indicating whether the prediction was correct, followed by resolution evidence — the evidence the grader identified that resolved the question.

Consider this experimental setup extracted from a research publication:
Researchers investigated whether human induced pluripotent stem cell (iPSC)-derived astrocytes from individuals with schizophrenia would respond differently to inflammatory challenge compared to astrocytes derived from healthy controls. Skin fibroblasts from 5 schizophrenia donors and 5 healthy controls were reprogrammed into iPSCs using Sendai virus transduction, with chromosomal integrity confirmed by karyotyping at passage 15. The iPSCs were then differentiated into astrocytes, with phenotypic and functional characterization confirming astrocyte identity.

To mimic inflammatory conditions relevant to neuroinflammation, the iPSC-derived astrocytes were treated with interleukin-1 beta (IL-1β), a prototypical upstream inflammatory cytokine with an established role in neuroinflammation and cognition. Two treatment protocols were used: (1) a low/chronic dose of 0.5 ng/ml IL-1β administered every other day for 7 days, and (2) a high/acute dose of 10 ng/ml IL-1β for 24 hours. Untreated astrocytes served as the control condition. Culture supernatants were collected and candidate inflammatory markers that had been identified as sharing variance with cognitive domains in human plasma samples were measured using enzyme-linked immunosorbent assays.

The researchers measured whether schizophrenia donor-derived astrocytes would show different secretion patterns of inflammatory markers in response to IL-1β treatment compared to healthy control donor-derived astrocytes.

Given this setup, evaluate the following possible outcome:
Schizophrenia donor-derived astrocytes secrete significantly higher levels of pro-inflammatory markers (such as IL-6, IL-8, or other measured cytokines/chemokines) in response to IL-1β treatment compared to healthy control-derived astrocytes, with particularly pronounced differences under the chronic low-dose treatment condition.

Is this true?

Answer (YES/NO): NO